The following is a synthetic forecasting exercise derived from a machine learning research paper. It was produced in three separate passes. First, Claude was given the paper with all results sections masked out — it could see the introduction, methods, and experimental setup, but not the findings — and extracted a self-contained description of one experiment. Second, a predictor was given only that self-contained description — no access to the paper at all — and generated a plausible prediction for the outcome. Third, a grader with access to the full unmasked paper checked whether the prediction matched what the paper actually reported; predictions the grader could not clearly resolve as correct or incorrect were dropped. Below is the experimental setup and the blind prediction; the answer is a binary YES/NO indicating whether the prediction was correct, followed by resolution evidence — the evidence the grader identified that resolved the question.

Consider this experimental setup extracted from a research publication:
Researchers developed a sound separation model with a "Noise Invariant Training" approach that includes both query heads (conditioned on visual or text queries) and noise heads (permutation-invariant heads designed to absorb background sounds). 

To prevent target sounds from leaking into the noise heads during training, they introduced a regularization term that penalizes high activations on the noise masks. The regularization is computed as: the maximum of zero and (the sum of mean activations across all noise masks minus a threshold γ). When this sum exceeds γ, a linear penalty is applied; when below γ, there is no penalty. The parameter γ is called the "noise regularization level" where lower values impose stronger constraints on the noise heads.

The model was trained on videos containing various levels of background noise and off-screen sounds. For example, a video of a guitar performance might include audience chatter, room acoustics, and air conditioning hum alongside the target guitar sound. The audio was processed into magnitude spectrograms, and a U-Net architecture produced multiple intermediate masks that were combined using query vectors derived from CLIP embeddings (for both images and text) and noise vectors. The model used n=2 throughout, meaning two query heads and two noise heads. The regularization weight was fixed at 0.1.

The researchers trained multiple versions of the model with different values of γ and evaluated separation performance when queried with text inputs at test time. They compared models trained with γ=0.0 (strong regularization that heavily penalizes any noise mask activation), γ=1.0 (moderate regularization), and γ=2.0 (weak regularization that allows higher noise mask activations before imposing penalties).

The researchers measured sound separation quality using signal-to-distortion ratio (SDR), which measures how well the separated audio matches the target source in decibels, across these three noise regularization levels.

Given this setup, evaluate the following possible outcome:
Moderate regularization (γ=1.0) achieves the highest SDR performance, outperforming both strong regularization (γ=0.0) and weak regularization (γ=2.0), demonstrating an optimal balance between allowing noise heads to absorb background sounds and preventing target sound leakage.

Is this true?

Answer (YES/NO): NO